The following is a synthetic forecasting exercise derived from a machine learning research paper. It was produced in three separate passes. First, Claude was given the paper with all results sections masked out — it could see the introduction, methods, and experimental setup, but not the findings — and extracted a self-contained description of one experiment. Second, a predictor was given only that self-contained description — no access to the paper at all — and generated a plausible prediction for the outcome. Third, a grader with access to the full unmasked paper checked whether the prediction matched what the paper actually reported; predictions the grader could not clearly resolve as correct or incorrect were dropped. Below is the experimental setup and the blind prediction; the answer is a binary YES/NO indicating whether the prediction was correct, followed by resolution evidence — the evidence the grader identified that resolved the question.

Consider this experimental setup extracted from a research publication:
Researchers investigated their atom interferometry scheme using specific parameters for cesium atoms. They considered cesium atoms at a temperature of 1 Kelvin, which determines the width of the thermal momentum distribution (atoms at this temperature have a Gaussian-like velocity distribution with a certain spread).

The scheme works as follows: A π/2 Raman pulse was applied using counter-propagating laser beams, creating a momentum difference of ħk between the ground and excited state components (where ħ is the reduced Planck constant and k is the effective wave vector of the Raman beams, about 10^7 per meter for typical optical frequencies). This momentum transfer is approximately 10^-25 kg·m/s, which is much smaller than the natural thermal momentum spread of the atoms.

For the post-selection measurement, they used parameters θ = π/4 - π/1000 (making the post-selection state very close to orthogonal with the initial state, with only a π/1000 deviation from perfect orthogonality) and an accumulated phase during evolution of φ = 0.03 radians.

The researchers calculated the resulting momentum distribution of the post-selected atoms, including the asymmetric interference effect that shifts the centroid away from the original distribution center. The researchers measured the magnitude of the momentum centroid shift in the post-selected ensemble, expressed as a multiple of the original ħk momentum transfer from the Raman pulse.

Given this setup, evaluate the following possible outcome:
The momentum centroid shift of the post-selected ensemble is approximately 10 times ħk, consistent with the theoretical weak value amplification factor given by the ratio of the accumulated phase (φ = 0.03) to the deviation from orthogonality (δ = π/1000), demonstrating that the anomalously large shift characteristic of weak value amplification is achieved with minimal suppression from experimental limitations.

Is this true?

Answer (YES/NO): NO